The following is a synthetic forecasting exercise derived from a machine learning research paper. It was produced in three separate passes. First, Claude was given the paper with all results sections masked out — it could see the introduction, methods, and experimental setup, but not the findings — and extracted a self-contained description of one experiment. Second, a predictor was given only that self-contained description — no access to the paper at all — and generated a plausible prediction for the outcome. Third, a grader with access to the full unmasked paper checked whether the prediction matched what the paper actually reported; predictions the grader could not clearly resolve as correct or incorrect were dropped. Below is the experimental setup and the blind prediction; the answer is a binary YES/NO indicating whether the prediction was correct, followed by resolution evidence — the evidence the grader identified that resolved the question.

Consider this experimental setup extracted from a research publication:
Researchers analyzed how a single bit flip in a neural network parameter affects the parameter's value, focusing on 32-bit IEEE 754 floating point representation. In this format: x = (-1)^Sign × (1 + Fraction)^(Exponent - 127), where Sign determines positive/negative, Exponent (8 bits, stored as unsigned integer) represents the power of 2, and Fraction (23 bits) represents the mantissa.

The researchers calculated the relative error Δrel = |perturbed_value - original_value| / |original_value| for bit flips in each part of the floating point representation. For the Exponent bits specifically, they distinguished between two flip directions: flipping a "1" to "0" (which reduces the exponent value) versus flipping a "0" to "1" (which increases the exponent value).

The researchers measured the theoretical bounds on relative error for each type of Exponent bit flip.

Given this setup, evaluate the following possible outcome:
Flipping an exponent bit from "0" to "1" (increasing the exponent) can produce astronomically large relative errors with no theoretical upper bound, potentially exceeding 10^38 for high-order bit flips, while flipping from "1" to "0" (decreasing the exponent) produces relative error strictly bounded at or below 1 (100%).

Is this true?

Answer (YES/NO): NO